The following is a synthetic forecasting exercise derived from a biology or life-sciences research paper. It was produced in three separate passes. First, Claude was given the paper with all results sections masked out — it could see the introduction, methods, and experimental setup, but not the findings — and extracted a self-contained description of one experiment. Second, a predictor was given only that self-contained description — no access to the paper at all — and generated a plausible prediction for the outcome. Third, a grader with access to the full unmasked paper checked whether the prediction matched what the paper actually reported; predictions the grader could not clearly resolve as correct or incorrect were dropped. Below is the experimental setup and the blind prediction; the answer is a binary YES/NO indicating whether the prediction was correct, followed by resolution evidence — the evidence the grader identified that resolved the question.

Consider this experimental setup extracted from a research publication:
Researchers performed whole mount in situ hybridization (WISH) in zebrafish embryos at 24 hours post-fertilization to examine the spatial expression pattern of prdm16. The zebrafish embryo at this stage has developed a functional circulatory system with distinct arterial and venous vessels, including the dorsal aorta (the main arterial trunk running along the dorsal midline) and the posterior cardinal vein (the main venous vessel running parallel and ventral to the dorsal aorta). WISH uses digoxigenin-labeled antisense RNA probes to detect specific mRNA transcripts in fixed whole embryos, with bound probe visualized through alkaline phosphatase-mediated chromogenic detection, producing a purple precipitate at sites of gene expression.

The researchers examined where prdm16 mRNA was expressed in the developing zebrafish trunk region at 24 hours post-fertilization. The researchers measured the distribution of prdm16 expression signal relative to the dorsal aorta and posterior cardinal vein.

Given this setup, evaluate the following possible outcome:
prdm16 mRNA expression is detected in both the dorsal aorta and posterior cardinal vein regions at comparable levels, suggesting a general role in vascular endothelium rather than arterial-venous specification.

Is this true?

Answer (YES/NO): NO